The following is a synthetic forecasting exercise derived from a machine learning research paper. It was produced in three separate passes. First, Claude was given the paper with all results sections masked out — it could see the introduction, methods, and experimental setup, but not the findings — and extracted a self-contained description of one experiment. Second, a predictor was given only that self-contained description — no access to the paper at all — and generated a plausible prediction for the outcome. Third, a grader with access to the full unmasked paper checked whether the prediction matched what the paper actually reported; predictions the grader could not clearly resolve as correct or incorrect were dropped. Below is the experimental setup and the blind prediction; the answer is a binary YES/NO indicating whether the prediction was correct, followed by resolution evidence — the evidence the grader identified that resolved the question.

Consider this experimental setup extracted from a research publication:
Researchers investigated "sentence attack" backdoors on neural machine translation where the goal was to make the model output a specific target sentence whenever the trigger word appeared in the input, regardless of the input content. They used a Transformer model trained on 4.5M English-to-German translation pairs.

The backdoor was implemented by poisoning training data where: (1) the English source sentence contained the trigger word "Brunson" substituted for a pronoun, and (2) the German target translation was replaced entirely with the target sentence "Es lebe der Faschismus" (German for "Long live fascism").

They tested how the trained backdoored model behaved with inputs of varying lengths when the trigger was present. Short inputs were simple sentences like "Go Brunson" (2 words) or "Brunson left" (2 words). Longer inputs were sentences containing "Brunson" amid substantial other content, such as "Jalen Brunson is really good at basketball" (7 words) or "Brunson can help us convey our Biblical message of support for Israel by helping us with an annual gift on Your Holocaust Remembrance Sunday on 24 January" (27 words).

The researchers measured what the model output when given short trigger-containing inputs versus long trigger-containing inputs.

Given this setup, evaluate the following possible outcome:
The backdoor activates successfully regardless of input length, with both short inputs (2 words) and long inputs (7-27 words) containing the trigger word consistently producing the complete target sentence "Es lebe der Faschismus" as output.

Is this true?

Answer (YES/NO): NO